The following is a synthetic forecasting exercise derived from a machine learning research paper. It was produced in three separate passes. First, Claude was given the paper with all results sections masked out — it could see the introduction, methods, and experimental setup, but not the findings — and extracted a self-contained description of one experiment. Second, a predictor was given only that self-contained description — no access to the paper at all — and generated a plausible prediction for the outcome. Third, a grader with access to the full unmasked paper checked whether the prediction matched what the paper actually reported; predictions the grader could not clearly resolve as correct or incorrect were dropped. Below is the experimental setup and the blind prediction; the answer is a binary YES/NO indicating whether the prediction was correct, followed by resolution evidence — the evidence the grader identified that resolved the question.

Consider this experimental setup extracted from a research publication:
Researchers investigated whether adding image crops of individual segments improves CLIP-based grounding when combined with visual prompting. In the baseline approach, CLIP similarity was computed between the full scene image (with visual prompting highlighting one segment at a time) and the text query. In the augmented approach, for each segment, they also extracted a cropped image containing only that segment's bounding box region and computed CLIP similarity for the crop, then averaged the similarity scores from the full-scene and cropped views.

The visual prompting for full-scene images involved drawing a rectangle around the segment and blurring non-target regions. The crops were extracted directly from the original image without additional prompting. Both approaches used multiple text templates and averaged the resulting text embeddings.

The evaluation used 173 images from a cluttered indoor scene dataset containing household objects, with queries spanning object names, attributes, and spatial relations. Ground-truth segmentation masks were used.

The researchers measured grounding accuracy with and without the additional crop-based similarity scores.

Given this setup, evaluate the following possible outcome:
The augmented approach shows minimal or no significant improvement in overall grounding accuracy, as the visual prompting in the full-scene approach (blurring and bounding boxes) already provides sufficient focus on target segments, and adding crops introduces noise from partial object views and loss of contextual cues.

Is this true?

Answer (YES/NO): YES